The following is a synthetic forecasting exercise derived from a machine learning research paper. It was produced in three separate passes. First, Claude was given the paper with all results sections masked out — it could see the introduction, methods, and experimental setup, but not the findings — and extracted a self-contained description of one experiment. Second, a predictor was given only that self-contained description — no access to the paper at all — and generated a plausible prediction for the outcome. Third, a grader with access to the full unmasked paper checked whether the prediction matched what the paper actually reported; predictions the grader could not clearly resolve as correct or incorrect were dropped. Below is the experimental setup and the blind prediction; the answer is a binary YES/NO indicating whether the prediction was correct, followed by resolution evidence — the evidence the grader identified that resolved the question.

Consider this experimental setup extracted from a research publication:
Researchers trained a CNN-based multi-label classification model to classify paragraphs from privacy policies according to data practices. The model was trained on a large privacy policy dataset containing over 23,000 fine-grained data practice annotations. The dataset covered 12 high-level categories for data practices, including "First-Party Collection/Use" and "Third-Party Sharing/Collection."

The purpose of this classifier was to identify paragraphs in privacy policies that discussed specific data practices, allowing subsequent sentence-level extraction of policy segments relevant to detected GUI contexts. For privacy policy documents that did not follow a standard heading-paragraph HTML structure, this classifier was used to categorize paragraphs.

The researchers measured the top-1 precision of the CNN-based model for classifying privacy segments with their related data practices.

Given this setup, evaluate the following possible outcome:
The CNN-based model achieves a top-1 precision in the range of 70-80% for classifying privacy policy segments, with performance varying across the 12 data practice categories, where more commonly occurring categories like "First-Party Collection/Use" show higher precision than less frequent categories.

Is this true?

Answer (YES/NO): NO